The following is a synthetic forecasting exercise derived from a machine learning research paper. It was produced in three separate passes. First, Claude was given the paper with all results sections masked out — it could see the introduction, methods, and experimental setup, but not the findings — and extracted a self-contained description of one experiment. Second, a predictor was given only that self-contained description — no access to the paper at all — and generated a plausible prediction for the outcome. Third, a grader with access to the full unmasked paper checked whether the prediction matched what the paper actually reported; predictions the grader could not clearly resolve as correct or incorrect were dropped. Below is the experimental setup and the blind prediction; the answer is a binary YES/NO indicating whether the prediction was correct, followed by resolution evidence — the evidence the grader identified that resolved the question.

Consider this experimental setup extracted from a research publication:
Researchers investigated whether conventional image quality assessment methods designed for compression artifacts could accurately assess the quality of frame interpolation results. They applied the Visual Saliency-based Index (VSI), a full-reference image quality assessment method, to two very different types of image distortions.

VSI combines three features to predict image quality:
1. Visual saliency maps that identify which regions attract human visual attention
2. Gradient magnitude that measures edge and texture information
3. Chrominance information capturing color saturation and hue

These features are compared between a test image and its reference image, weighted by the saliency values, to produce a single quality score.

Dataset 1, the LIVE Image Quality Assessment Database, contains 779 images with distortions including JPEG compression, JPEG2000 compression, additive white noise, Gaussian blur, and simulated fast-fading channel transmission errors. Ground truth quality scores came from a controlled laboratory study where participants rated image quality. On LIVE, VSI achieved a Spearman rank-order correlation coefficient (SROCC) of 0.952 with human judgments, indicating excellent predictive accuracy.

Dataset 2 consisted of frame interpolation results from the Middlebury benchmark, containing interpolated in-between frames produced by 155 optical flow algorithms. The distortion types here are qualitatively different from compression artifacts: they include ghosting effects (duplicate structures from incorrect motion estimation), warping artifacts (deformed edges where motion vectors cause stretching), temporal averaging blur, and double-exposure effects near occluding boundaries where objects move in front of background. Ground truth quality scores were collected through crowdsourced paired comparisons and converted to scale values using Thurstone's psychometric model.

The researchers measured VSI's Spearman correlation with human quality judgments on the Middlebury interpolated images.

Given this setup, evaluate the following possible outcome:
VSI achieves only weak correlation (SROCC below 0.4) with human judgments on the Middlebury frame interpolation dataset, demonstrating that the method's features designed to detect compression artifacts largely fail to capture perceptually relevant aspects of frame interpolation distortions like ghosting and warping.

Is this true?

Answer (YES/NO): NO